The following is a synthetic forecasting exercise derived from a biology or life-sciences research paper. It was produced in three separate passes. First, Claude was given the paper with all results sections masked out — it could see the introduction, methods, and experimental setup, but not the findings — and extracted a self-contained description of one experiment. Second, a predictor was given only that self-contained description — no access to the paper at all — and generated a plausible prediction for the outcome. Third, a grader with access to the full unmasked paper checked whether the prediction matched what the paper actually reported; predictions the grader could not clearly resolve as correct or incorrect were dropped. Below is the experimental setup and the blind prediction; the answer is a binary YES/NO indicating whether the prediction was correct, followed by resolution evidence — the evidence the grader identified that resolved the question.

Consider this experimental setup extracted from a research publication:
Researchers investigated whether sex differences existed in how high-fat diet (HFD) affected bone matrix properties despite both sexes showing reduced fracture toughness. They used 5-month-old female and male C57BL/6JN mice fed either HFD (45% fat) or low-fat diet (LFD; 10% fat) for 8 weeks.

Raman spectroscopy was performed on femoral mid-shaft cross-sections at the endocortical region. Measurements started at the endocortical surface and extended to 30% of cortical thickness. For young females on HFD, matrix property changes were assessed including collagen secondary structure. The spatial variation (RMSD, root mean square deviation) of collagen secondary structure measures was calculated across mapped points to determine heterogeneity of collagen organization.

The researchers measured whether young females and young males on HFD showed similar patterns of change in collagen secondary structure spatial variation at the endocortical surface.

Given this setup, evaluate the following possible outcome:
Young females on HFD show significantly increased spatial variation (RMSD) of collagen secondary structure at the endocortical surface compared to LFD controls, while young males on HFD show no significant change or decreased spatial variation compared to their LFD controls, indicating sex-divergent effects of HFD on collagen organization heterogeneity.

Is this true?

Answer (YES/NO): NO